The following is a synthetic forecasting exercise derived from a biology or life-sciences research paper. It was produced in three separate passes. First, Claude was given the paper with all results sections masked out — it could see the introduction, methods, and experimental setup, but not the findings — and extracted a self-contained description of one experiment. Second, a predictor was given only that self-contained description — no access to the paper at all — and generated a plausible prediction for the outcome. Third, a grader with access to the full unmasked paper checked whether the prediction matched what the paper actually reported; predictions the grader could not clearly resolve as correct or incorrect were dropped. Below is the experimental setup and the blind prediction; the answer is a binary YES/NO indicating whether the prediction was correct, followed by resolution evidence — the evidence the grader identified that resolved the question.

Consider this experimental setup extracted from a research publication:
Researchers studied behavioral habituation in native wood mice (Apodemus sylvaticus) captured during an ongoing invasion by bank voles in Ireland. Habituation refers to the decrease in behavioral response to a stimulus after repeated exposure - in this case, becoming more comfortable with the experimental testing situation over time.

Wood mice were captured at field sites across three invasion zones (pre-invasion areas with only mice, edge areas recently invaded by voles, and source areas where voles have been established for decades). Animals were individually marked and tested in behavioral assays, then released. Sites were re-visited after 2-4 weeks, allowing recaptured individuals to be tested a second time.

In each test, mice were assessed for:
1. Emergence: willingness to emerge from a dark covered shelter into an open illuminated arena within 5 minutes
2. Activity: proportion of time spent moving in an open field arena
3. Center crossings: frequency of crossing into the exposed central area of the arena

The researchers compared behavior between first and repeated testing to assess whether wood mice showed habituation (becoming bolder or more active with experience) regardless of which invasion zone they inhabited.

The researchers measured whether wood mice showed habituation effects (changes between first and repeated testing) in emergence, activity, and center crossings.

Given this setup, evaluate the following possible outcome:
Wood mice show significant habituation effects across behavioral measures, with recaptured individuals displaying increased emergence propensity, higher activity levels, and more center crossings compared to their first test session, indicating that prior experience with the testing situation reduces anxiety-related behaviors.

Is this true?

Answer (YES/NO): YES